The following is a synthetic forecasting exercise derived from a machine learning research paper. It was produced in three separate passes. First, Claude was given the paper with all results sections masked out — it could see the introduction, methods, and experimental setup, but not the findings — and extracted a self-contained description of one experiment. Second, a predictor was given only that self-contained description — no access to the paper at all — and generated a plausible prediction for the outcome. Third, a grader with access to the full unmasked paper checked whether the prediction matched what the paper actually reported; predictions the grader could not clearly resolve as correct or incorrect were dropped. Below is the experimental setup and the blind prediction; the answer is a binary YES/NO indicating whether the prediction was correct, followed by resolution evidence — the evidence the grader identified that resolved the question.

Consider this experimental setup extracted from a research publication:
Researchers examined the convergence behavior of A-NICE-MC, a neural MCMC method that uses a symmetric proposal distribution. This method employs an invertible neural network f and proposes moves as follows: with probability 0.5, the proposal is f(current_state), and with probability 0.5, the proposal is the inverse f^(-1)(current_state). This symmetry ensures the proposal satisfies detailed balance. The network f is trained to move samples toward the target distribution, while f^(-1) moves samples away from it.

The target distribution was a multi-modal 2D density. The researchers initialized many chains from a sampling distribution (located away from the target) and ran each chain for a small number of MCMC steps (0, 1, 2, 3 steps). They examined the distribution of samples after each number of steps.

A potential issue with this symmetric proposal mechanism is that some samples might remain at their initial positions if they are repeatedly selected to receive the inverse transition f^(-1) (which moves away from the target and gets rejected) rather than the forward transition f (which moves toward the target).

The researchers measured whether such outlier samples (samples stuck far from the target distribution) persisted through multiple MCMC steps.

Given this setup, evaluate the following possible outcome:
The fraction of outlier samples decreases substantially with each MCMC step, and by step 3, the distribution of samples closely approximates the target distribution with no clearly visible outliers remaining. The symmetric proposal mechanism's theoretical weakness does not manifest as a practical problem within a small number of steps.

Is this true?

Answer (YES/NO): NO